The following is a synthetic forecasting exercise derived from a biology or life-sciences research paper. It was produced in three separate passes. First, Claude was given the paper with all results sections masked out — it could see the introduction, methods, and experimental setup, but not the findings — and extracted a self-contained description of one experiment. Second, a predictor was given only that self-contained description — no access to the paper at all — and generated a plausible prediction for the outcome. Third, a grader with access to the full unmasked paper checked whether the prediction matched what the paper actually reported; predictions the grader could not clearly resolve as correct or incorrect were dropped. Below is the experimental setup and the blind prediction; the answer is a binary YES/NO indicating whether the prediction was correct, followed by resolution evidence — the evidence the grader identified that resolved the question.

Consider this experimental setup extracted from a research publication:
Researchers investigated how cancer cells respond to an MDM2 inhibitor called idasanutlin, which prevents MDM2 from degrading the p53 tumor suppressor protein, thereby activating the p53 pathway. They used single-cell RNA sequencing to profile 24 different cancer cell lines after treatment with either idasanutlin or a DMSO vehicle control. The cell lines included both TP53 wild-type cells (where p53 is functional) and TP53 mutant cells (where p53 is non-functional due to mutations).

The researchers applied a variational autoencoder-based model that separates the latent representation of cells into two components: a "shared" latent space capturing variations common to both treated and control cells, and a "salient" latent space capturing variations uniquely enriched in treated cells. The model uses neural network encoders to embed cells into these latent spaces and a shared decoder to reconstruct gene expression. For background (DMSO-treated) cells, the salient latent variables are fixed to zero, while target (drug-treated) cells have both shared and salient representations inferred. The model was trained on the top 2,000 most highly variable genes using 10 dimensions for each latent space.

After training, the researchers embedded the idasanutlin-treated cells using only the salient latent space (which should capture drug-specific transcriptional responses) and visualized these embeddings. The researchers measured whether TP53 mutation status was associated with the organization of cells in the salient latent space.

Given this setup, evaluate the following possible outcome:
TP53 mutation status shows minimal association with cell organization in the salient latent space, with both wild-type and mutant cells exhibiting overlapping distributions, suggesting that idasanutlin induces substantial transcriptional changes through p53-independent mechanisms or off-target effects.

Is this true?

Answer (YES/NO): NO